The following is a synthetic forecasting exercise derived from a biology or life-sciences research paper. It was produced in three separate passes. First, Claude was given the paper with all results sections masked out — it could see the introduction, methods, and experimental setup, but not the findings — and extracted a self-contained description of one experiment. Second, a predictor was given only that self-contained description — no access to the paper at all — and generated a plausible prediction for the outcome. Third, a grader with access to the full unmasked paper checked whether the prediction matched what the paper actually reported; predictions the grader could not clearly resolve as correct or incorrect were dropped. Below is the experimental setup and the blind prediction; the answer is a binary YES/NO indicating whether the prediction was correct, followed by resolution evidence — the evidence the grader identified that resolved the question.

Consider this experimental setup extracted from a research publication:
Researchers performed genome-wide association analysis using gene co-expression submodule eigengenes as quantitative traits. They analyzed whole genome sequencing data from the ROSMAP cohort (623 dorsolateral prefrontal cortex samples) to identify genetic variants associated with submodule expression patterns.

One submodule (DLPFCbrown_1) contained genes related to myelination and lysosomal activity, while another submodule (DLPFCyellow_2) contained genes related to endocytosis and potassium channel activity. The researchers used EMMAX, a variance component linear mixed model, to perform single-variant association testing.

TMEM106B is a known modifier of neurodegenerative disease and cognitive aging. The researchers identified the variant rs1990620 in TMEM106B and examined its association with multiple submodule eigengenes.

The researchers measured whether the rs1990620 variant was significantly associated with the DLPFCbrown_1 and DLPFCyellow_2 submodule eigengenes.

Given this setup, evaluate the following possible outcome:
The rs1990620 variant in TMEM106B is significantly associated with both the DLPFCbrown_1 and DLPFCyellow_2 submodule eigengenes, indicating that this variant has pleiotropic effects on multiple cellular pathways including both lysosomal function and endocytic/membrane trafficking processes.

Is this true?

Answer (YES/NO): YES